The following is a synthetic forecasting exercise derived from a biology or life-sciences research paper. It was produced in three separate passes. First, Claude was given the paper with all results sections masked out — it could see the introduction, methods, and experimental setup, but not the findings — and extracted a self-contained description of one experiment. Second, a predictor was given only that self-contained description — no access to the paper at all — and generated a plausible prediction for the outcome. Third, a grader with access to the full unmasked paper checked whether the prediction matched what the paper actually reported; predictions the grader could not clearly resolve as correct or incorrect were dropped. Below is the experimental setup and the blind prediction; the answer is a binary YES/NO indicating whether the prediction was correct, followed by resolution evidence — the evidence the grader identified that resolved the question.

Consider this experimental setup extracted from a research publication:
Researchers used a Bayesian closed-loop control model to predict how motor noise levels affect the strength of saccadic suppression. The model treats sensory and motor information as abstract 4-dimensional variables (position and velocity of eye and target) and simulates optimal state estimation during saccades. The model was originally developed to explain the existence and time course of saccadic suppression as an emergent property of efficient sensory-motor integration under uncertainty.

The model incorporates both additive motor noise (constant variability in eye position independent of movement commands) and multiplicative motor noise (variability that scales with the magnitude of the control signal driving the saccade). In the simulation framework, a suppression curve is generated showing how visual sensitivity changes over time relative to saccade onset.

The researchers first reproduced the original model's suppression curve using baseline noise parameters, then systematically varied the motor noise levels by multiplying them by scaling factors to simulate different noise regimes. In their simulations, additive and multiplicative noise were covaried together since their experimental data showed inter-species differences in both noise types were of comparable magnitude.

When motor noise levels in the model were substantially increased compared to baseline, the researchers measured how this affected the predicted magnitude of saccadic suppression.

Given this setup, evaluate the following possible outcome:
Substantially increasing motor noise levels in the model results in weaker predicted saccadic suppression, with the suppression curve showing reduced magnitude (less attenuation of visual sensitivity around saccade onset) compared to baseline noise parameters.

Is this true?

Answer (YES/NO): NO